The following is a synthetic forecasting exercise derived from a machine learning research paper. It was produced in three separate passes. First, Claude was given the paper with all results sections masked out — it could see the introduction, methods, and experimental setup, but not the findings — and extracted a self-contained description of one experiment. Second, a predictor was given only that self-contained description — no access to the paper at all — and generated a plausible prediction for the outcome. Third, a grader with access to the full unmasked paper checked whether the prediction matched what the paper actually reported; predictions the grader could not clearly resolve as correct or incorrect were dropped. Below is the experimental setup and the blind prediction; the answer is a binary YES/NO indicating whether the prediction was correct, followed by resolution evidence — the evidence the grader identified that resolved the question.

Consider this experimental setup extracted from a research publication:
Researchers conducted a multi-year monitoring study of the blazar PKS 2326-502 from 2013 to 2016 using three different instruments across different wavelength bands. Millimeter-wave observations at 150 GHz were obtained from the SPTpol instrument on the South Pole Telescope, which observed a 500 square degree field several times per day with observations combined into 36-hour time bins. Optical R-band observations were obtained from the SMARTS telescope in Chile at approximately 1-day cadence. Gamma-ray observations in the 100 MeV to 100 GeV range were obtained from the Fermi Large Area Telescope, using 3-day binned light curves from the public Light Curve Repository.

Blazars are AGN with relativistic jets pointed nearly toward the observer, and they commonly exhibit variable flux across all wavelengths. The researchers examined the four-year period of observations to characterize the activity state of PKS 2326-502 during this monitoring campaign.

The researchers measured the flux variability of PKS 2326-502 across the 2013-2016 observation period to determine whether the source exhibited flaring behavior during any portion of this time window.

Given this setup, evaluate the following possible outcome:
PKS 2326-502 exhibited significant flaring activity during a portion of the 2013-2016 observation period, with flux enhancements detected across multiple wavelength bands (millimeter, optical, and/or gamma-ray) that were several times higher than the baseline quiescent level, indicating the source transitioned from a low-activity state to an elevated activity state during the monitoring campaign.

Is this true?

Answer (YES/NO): NO